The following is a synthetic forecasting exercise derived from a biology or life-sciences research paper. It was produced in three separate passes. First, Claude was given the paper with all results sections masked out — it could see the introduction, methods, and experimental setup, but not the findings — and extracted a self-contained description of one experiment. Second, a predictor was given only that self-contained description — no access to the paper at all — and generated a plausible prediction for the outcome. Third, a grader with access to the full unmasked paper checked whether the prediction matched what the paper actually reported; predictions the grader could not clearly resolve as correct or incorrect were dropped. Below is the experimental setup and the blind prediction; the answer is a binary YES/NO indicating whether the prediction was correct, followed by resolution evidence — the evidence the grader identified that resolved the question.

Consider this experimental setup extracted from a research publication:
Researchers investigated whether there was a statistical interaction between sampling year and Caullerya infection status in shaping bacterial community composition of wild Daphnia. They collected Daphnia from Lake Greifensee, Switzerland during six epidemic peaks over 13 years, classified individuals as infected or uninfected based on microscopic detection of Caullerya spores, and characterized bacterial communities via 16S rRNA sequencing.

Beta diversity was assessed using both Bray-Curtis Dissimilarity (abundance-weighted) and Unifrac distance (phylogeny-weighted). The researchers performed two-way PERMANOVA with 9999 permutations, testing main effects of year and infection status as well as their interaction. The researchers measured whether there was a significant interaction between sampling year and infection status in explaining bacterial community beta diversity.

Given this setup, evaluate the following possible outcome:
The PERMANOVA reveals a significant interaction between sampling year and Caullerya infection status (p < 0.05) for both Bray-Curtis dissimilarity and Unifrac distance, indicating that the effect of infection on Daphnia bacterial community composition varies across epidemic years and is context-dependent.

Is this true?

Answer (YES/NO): NO